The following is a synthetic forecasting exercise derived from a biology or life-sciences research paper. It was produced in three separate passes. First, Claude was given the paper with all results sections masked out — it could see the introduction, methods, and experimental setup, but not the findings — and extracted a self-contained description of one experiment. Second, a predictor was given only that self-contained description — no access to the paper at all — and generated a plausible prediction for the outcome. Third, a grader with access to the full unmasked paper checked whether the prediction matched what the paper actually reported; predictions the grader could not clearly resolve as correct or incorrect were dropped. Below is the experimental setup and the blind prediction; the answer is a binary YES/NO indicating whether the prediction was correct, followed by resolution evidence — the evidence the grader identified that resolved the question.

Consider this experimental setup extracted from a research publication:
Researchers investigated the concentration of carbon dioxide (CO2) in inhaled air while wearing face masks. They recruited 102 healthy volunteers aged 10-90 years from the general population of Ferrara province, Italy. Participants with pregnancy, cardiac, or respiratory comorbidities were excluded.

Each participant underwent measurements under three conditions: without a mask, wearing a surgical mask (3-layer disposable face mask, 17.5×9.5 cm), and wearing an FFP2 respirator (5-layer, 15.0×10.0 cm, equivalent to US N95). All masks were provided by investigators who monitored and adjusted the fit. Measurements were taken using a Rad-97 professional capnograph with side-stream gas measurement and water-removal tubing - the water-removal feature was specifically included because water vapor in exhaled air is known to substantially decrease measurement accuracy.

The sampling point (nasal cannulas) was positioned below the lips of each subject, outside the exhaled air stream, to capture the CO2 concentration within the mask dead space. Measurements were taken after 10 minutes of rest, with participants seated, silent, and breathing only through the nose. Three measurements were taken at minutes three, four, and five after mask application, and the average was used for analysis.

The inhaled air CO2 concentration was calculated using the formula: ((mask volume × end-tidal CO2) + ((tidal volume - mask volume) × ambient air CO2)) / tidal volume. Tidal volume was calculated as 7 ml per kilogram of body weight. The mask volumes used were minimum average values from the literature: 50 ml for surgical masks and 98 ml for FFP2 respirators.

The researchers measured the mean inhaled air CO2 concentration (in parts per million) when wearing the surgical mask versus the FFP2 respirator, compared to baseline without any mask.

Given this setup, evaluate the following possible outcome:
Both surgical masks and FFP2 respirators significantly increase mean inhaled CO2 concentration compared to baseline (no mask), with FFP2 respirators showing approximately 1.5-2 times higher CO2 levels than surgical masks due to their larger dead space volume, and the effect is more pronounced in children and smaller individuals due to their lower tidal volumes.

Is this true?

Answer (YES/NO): YES